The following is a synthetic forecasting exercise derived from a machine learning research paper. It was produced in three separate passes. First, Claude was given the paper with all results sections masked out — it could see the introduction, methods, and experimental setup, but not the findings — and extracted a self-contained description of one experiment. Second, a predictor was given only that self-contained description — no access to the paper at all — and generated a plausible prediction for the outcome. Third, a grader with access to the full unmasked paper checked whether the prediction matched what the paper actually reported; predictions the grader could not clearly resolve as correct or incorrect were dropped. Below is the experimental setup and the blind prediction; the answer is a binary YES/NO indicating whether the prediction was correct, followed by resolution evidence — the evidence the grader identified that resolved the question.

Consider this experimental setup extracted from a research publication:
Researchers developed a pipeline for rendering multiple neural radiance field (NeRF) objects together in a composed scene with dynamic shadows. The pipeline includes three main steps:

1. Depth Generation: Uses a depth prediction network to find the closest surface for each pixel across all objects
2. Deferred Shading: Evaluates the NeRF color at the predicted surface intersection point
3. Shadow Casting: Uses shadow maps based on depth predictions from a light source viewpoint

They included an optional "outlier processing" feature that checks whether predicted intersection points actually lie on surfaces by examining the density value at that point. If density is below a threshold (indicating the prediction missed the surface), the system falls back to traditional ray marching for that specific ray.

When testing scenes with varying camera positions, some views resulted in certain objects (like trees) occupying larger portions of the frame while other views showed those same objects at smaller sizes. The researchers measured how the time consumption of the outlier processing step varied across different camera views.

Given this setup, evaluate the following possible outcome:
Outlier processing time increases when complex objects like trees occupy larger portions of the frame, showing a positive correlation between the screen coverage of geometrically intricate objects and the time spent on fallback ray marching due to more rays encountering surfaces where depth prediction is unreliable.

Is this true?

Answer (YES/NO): YES